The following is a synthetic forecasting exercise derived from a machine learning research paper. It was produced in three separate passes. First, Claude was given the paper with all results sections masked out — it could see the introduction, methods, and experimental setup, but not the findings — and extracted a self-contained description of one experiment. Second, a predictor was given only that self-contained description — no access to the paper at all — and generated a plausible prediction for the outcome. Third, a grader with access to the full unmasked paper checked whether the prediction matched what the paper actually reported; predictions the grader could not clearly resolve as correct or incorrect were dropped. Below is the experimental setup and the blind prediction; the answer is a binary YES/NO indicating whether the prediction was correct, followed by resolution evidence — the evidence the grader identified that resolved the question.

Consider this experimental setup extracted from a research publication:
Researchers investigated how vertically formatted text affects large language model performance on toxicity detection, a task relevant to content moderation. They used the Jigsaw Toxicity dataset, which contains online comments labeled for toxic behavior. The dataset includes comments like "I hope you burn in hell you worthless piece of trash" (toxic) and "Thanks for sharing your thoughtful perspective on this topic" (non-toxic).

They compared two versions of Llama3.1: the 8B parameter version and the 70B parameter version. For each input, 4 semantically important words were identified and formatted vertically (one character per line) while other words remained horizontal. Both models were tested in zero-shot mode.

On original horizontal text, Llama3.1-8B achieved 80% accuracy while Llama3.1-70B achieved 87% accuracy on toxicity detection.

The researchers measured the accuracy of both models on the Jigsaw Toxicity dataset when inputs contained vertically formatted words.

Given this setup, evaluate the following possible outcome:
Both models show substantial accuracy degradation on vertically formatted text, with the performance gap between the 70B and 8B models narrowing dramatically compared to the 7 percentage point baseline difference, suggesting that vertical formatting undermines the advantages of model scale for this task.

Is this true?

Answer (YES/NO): YES